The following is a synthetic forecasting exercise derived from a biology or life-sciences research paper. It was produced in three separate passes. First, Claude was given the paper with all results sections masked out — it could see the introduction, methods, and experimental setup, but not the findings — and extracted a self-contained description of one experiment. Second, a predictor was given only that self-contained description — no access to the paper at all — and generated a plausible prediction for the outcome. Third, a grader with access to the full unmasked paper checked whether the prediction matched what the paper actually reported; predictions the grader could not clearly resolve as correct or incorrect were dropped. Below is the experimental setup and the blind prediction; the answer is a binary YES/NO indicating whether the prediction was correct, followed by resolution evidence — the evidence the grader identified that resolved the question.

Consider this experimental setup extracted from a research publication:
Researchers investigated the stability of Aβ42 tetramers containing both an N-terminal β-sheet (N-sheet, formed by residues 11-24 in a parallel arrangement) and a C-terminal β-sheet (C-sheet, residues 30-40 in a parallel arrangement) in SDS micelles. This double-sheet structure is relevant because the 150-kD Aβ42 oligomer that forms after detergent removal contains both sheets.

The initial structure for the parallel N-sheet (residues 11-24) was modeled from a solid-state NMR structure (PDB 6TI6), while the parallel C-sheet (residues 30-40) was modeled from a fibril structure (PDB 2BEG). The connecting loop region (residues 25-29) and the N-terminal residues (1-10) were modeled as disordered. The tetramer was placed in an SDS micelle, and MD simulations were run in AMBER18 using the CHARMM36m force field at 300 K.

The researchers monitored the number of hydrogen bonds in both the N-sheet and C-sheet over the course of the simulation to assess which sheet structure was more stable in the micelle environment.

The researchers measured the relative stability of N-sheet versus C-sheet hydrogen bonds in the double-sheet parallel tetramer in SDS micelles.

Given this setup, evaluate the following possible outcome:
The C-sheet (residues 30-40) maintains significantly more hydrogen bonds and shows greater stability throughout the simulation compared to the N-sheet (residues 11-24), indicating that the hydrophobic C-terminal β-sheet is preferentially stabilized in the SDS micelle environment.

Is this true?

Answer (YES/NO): YES